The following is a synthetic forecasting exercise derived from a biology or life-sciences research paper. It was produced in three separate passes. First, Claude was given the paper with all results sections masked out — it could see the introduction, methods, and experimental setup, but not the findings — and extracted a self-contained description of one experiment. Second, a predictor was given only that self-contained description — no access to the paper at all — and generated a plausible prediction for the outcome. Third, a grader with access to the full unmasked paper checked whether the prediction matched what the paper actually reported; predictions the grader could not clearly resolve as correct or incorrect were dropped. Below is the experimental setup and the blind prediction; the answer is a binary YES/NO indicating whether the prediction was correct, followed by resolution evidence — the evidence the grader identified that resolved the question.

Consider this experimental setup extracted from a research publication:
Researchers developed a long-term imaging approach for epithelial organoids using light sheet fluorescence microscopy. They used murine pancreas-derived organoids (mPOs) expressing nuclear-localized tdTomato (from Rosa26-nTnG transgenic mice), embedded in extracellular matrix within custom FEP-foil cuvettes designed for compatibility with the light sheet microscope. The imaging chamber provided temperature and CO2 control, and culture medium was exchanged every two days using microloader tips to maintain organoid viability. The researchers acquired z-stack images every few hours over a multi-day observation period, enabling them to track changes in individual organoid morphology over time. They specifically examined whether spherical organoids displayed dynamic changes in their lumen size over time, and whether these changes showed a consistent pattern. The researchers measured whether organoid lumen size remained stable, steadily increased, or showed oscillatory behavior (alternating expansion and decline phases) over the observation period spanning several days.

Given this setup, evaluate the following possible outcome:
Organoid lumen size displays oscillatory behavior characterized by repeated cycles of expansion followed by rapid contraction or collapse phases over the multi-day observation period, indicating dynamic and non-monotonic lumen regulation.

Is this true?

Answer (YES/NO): YES